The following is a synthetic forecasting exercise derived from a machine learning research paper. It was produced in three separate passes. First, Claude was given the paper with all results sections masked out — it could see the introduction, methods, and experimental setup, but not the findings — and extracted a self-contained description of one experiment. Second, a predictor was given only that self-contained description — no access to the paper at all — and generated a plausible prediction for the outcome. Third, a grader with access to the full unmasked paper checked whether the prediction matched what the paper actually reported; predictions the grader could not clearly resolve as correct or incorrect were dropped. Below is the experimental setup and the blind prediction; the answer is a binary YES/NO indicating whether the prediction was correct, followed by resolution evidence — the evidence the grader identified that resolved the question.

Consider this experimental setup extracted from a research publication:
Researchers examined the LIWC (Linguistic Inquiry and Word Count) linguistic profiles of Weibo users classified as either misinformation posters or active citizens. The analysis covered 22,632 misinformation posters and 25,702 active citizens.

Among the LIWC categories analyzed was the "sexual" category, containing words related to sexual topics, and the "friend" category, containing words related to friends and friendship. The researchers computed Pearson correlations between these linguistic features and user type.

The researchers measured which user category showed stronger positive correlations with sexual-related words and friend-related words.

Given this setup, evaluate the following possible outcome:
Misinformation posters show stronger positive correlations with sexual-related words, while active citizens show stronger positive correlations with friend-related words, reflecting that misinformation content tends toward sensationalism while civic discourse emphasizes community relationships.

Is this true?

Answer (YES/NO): NO